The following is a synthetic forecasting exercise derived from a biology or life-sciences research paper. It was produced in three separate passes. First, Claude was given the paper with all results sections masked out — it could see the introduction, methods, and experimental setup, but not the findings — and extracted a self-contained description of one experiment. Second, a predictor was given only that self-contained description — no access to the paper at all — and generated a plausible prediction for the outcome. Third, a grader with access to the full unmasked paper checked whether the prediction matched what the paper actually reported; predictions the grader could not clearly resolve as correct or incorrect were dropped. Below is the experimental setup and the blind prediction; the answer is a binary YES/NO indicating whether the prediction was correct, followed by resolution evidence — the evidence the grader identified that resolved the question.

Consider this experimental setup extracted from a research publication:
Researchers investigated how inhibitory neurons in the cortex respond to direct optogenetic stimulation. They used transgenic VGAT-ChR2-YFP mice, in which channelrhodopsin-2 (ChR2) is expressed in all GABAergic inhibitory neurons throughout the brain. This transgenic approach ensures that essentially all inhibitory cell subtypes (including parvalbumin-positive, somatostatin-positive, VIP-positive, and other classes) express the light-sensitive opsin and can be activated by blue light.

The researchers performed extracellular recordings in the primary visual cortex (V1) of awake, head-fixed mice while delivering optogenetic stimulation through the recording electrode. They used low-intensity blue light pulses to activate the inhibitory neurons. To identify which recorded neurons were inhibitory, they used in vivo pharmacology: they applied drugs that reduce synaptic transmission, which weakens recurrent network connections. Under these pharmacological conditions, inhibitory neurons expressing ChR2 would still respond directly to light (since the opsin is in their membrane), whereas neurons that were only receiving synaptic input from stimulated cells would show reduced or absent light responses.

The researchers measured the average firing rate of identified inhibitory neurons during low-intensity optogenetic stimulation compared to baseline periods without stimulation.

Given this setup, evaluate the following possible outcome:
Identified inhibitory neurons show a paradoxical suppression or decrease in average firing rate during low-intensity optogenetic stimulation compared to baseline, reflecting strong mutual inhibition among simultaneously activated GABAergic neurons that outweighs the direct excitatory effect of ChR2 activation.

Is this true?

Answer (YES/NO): NO